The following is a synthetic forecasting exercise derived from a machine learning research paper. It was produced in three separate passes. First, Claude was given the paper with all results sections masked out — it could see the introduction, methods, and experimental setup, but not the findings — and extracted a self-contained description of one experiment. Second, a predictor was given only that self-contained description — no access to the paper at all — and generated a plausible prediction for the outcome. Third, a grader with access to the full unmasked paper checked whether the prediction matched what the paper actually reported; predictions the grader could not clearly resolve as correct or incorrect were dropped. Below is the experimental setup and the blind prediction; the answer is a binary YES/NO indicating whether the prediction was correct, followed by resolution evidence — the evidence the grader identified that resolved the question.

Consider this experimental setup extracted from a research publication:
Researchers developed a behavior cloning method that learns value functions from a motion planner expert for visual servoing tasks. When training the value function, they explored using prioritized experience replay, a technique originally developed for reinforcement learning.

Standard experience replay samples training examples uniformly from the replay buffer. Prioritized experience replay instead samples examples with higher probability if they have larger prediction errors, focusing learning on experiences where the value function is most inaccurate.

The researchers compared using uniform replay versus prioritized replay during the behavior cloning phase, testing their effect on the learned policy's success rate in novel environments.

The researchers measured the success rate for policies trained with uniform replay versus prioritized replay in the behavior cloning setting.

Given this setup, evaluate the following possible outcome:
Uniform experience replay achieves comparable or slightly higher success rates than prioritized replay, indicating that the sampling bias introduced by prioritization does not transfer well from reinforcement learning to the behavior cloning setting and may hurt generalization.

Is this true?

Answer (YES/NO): NO